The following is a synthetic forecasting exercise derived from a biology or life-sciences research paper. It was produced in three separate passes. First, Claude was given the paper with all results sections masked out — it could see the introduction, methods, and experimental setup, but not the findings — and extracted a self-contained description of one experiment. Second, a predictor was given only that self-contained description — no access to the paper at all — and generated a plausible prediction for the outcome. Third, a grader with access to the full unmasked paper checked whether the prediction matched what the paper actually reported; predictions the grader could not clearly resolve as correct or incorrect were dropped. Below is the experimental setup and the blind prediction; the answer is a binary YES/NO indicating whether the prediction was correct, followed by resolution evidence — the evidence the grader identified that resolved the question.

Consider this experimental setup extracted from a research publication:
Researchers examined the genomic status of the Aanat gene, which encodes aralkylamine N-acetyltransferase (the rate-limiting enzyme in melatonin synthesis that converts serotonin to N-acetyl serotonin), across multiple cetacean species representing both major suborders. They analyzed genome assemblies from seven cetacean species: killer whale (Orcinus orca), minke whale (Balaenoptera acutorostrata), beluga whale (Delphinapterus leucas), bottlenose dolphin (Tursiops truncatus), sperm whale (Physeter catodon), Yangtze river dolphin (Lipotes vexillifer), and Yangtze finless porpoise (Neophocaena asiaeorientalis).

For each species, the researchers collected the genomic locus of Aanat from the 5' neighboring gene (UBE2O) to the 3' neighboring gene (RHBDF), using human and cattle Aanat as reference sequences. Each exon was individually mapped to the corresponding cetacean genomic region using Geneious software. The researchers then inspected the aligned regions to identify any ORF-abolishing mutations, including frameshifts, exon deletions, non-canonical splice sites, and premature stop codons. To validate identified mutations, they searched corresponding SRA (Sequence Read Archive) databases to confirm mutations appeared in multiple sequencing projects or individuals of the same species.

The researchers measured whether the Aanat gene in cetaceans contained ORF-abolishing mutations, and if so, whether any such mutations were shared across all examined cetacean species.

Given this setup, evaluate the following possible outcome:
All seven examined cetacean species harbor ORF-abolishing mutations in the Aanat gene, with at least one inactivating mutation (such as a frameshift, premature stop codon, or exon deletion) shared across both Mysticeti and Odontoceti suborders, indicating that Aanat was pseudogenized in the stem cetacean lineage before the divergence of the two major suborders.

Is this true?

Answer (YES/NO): YES